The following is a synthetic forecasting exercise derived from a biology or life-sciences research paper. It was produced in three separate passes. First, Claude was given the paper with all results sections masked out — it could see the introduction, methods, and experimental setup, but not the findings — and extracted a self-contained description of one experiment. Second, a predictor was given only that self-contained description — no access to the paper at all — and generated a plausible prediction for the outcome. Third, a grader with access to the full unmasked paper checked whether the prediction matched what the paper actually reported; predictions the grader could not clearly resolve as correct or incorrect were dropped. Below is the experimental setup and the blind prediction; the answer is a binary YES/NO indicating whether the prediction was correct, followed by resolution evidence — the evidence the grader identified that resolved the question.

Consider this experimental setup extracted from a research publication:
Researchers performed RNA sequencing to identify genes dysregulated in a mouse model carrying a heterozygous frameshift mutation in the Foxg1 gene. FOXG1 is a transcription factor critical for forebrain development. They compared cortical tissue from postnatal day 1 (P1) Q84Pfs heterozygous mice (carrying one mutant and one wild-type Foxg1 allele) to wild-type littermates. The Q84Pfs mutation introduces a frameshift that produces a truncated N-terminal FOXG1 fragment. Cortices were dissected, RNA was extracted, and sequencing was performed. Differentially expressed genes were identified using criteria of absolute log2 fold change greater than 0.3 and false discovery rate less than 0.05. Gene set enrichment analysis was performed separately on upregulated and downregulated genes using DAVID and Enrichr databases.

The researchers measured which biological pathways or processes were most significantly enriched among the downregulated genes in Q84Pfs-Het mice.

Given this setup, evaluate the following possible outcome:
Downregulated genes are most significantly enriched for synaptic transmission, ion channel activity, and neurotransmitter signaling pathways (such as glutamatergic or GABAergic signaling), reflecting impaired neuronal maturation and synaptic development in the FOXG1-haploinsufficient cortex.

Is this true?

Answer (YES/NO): NO